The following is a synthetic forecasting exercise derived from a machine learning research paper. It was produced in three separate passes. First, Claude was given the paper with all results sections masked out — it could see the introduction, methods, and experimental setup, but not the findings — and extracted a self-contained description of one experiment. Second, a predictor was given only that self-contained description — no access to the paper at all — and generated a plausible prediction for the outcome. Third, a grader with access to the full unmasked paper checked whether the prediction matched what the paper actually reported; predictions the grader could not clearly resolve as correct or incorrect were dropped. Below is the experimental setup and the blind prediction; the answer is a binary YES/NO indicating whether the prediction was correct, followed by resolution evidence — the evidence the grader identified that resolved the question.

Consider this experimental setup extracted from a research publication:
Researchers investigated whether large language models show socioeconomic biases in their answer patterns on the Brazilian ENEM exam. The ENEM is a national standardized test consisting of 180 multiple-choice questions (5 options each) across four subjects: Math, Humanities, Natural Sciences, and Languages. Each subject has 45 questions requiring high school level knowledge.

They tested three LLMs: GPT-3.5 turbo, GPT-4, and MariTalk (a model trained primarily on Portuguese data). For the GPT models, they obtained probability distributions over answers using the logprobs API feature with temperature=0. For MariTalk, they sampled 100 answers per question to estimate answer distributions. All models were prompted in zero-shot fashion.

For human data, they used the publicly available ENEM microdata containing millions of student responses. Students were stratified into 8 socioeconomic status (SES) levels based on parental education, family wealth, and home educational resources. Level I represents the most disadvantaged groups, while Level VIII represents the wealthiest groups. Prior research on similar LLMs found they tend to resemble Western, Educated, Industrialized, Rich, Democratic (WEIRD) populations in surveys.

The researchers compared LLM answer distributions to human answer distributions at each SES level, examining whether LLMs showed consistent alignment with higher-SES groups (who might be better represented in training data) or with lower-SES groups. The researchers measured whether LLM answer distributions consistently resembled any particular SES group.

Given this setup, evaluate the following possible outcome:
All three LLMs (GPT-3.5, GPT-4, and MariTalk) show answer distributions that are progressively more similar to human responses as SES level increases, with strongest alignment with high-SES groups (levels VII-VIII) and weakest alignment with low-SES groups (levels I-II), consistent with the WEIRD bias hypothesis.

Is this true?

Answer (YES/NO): NO